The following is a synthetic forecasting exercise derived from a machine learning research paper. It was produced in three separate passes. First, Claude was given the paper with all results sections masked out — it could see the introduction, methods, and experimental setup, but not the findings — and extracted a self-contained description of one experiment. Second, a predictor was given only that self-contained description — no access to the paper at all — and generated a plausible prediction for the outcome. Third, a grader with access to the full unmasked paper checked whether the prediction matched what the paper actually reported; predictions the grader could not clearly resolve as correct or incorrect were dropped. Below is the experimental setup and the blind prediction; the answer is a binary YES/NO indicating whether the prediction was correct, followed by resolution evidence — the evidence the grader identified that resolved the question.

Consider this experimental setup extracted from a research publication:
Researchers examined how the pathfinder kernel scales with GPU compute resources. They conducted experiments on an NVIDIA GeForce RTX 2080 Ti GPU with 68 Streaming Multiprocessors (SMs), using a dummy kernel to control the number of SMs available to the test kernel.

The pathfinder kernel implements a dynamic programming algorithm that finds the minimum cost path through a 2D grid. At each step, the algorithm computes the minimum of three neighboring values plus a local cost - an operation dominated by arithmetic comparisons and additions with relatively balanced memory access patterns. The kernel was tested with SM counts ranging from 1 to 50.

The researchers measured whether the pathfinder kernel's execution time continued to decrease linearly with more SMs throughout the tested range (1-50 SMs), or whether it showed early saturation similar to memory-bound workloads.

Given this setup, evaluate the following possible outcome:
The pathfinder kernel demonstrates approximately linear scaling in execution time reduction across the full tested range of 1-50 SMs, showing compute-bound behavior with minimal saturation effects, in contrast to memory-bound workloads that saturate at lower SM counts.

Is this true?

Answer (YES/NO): YES